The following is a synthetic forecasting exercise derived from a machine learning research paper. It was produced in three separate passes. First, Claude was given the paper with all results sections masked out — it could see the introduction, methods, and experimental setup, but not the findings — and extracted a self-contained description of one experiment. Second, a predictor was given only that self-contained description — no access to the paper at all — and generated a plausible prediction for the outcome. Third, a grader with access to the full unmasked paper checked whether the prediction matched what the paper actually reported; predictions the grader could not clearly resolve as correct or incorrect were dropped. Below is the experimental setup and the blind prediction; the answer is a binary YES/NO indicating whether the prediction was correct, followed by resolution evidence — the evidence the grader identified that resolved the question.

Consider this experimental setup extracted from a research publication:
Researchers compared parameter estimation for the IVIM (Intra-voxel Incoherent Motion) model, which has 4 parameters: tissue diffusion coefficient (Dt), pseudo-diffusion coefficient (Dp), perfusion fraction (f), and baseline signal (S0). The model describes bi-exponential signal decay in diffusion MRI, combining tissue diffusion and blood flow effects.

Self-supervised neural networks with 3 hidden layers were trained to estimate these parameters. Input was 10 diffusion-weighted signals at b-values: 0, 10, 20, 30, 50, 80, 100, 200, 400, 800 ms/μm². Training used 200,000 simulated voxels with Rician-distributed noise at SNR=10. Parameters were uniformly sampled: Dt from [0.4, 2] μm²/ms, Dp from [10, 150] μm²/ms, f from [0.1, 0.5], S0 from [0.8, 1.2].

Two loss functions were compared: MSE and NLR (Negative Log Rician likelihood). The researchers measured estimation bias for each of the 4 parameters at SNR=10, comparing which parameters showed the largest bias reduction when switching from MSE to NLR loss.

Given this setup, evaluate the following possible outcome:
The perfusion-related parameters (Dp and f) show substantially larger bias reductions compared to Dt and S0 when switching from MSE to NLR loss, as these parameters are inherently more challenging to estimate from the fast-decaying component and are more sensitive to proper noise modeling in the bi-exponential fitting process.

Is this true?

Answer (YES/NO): NO